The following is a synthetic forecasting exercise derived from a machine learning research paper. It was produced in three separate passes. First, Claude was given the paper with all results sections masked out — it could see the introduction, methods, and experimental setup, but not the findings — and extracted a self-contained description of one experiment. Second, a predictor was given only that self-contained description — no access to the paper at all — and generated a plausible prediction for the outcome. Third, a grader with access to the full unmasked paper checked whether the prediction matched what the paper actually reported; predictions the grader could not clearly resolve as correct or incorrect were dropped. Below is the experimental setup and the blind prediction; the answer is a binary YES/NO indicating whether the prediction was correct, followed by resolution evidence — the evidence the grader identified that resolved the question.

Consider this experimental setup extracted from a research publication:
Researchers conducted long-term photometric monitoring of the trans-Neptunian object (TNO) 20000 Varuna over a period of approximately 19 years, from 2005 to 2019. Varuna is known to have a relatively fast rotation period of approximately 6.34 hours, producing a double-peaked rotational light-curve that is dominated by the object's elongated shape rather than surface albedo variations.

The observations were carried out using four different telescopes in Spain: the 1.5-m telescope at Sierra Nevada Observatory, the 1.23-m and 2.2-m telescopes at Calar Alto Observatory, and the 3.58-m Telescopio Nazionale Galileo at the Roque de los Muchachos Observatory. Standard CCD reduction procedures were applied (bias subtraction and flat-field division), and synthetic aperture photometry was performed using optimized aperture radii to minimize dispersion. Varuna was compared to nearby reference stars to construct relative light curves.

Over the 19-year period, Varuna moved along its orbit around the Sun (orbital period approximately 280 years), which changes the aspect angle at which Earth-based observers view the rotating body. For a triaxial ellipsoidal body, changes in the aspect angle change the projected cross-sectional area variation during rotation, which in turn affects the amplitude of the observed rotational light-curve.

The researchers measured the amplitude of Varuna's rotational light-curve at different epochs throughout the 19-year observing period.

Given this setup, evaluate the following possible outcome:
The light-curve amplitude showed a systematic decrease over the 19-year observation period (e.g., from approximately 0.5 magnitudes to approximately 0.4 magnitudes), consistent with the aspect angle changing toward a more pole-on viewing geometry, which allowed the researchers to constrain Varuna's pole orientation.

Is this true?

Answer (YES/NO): NO